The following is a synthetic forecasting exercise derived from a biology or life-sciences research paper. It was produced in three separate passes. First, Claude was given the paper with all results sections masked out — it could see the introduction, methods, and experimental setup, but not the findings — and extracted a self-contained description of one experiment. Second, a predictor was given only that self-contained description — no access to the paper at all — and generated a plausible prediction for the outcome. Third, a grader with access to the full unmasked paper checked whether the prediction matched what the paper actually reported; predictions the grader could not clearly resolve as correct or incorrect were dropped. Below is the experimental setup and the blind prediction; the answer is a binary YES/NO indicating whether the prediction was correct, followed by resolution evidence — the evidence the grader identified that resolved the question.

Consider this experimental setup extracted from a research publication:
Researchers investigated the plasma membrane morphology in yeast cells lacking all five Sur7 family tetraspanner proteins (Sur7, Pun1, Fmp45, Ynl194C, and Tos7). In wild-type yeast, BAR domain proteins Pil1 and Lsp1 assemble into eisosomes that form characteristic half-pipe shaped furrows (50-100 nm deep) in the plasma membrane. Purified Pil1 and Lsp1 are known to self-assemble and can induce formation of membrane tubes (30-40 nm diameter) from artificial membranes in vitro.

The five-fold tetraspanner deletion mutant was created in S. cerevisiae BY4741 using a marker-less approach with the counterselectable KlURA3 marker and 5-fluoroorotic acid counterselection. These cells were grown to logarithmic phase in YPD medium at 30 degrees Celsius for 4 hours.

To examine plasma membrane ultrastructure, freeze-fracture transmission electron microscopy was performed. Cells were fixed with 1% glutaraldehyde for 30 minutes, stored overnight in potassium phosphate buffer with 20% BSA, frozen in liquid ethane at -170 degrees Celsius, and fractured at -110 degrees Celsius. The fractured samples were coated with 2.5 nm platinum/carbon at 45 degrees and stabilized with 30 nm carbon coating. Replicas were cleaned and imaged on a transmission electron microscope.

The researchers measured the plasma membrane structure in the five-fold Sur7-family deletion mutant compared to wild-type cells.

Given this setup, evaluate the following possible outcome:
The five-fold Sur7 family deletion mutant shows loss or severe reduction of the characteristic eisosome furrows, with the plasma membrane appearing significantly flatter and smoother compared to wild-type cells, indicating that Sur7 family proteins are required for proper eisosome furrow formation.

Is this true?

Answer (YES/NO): NO